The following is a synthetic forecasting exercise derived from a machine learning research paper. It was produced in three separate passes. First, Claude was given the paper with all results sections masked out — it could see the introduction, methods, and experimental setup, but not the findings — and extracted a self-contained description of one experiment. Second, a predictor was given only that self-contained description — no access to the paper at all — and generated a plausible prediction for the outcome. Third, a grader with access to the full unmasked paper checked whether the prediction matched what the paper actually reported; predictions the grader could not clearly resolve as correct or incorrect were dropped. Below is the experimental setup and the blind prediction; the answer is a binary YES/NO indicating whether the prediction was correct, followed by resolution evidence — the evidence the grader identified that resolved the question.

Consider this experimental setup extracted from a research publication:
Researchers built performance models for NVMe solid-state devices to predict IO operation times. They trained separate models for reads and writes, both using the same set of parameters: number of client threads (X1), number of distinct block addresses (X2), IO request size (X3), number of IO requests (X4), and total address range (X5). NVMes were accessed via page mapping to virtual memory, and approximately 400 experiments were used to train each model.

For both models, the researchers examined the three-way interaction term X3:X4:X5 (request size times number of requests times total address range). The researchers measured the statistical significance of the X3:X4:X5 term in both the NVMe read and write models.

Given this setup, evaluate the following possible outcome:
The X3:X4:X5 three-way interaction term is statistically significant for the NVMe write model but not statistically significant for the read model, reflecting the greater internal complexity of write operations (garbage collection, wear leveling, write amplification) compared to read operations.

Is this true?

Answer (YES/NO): NO